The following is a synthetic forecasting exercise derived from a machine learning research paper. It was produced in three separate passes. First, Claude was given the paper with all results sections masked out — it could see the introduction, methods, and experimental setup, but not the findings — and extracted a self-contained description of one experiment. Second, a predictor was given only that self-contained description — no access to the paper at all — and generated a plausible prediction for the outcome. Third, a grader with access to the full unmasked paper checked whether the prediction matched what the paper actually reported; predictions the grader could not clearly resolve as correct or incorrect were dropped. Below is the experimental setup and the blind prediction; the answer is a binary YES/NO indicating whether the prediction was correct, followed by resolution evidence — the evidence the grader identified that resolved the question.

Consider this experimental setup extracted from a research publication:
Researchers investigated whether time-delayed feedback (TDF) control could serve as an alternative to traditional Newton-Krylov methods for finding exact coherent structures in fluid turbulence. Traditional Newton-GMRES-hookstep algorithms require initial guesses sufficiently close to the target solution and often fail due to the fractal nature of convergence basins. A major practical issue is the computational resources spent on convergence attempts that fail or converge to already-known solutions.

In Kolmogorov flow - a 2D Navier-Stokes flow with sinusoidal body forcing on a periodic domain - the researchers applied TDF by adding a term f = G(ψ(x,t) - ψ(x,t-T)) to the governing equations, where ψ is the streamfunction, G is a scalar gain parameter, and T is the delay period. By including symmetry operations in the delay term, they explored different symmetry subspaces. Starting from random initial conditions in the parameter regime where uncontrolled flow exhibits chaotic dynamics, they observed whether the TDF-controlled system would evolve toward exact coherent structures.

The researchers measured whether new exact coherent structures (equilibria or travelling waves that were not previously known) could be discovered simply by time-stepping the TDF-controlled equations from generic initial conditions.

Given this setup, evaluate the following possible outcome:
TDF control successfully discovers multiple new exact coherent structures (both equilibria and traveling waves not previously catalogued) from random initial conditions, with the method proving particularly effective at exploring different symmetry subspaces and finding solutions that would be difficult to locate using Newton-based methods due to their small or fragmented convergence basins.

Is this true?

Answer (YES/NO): YES